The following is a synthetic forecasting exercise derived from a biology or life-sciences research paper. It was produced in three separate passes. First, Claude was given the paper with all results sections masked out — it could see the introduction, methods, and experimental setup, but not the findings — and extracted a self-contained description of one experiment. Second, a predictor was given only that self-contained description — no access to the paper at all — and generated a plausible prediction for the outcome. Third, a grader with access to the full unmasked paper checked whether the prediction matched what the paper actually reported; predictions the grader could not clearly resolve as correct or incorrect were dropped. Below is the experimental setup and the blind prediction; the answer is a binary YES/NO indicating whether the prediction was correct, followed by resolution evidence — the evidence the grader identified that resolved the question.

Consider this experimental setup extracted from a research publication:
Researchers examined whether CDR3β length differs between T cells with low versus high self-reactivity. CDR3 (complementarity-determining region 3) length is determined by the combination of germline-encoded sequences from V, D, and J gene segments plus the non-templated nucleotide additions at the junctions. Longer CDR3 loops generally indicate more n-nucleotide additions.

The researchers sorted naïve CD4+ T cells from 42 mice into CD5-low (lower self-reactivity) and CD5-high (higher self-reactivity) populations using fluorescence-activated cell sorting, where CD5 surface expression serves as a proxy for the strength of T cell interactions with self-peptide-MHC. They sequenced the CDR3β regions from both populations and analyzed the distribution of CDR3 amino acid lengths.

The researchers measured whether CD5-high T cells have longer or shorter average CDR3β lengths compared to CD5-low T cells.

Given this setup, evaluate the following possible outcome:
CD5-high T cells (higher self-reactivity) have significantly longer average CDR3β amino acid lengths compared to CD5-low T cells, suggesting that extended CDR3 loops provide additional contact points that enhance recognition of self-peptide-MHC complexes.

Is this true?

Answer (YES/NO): NO